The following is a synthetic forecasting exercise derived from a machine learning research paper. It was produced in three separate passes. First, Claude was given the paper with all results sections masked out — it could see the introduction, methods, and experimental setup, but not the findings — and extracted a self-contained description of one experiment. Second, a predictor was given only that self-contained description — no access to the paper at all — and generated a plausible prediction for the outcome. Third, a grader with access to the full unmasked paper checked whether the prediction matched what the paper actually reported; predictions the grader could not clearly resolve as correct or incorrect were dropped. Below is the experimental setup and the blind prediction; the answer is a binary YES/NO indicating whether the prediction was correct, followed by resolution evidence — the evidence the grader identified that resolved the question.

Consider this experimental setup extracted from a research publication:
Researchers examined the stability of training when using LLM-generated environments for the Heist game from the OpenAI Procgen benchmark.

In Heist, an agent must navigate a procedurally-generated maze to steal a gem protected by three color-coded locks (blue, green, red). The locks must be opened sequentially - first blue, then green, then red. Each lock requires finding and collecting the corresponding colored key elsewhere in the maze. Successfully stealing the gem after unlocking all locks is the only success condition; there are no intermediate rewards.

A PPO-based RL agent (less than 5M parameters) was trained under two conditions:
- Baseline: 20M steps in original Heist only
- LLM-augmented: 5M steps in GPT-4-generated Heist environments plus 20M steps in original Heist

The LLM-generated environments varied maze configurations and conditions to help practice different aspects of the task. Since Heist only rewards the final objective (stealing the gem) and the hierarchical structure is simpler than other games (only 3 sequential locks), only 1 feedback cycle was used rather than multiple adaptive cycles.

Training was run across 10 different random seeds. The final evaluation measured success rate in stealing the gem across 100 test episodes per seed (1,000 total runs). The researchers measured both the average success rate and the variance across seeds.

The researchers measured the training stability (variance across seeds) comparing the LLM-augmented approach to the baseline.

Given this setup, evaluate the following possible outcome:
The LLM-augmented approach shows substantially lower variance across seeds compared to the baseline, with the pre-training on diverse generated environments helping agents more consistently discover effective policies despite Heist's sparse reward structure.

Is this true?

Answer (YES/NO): YES